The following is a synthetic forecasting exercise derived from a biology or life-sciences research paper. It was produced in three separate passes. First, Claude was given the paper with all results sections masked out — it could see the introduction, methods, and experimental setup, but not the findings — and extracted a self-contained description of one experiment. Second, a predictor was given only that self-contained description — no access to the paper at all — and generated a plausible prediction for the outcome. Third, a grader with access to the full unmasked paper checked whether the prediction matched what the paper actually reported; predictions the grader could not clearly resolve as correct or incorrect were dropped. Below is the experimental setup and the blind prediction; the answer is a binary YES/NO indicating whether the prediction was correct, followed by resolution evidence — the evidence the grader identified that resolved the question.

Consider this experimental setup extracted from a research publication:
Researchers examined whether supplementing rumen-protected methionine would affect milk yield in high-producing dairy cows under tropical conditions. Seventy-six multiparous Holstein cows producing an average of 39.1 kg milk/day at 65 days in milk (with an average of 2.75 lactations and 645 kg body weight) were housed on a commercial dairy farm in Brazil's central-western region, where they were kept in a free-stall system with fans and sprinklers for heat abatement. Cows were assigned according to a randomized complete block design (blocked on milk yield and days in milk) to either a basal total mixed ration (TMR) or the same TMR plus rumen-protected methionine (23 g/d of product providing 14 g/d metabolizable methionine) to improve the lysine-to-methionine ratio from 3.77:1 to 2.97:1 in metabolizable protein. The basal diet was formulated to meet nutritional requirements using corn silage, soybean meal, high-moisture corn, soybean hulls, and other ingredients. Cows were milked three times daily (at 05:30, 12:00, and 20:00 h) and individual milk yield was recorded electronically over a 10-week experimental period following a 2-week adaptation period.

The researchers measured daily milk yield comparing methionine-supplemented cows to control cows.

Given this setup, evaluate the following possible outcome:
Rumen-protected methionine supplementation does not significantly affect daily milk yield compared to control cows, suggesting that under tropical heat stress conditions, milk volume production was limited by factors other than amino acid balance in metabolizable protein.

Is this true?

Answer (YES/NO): NO